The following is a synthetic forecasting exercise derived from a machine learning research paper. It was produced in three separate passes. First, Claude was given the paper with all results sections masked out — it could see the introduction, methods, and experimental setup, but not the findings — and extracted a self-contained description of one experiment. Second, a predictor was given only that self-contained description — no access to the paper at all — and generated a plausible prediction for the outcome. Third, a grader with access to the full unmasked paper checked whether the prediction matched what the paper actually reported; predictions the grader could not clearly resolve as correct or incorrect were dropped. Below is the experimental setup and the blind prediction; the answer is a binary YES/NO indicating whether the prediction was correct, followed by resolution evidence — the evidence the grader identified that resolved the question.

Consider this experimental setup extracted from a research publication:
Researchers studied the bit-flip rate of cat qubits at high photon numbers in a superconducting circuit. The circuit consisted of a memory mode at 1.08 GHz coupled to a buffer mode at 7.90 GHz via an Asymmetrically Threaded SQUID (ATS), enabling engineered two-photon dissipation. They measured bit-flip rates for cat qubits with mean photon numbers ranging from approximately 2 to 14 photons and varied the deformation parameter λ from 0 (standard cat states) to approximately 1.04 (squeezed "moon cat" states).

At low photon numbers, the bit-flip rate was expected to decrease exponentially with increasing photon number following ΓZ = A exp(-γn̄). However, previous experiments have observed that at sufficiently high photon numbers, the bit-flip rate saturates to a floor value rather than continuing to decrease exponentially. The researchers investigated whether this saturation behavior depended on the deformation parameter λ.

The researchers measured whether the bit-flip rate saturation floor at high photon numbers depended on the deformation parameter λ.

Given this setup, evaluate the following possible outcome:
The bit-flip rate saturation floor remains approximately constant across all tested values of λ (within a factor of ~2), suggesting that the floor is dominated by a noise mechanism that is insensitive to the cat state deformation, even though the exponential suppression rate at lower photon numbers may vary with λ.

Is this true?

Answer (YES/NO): YES